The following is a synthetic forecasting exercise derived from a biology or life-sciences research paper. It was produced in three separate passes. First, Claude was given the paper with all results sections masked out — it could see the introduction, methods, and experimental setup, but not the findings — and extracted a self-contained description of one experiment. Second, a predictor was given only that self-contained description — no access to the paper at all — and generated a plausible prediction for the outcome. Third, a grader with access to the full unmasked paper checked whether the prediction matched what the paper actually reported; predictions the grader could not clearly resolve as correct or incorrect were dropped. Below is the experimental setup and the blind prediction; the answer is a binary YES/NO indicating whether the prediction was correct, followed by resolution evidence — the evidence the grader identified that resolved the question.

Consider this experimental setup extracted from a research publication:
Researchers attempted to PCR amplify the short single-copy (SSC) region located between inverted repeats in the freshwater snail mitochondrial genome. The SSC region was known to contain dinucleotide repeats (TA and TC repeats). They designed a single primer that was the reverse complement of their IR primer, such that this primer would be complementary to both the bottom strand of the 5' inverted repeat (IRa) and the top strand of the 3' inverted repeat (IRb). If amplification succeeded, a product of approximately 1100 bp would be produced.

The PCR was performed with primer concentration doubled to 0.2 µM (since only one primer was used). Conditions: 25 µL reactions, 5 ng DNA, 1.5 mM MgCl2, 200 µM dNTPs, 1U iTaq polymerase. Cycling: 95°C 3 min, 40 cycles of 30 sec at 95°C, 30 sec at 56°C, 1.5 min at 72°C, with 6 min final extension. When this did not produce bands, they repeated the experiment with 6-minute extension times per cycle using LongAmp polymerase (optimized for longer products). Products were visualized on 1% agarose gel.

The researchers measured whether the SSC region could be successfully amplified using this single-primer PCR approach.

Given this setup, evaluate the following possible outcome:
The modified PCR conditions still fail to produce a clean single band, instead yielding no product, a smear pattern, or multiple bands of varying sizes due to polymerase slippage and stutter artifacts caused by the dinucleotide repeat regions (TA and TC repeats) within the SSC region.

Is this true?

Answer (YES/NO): NO